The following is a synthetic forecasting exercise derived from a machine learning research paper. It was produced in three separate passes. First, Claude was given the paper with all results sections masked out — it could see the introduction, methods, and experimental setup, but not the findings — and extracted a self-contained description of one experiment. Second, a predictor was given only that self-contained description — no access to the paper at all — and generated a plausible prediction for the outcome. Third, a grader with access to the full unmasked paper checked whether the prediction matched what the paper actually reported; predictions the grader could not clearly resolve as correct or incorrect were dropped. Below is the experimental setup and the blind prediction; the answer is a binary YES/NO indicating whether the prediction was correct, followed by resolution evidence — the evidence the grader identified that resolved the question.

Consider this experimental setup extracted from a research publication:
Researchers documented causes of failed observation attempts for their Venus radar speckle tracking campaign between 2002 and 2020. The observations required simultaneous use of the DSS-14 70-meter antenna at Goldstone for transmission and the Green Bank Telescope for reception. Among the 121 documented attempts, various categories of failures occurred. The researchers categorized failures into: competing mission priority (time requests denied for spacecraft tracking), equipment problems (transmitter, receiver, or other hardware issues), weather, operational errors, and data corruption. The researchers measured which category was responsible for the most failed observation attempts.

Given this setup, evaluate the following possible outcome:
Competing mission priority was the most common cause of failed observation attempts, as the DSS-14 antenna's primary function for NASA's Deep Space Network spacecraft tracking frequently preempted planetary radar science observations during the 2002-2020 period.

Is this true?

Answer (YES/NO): NO